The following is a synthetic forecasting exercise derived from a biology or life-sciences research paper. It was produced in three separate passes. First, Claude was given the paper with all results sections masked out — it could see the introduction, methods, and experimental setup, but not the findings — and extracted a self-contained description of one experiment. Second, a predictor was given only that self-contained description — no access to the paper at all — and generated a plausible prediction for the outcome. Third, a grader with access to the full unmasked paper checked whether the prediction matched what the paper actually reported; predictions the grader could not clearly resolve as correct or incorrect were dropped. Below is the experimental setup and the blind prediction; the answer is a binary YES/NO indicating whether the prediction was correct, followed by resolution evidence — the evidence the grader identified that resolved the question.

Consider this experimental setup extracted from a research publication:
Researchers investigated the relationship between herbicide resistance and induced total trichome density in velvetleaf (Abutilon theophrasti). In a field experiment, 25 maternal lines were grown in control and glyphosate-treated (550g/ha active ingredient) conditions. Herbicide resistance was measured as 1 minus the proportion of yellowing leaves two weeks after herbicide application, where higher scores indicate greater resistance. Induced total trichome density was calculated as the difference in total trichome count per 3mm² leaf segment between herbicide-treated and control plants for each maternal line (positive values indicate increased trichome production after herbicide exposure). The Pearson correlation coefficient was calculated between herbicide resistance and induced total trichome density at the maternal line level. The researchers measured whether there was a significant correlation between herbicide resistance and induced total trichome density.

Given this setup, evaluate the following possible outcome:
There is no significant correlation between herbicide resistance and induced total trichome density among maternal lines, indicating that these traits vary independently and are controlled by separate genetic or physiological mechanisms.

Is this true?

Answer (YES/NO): NO